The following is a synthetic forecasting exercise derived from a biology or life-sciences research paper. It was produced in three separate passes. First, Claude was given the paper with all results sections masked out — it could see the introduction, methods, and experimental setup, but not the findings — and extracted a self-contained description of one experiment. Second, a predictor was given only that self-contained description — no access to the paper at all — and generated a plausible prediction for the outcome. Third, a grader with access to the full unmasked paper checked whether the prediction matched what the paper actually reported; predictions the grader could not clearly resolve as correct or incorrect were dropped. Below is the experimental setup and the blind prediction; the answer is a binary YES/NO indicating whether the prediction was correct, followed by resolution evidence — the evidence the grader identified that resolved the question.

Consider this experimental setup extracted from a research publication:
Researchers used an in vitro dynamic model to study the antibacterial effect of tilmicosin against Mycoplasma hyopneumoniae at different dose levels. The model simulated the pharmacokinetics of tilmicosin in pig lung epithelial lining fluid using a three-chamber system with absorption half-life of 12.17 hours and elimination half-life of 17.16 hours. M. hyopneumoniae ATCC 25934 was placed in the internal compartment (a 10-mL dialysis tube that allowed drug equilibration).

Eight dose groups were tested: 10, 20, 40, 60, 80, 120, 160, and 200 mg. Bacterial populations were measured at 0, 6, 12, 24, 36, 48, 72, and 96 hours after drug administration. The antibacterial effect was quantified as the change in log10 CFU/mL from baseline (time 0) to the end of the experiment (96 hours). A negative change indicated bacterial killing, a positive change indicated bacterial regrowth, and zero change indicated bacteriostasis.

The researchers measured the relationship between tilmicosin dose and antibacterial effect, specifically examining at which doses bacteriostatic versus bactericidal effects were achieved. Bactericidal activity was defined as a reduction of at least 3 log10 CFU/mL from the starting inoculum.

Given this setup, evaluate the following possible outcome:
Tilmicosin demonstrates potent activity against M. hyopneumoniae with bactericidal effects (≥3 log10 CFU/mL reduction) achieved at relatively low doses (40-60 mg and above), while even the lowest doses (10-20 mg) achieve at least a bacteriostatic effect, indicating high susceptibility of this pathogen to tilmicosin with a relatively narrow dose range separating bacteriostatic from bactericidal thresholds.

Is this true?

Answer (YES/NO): YES